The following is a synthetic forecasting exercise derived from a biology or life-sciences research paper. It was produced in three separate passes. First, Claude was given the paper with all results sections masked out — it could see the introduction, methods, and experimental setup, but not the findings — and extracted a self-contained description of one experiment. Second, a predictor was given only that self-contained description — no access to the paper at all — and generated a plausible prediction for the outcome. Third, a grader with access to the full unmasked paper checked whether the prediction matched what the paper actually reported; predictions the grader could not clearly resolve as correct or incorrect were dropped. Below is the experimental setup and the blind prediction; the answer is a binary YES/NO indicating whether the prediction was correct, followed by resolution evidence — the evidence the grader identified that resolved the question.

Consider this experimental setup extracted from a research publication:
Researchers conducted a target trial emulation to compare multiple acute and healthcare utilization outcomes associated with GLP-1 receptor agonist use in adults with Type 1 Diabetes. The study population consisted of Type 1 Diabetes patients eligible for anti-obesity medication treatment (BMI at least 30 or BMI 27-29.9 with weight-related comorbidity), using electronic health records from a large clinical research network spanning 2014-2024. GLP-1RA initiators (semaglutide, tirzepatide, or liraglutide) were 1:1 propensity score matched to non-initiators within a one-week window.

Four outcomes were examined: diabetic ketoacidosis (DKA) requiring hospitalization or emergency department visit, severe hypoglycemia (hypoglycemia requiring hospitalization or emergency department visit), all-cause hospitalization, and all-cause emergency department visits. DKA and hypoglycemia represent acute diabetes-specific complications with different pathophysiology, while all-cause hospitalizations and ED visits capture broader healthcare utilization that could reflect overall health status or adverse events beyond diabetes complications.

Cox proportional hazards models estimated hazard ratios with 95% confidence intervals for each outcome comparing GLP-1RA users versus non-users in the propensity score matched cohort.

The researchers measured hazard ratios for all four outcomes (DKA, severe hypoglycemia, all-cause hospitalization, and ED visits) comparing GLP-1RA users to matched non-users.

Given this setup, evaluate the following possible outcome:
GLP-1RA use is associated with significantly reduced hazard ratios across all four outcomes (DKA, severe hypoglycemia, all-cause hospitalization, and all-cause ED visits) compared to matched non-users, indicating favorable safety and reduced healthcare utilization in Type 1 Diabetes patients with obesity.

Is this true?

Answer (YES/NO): NO